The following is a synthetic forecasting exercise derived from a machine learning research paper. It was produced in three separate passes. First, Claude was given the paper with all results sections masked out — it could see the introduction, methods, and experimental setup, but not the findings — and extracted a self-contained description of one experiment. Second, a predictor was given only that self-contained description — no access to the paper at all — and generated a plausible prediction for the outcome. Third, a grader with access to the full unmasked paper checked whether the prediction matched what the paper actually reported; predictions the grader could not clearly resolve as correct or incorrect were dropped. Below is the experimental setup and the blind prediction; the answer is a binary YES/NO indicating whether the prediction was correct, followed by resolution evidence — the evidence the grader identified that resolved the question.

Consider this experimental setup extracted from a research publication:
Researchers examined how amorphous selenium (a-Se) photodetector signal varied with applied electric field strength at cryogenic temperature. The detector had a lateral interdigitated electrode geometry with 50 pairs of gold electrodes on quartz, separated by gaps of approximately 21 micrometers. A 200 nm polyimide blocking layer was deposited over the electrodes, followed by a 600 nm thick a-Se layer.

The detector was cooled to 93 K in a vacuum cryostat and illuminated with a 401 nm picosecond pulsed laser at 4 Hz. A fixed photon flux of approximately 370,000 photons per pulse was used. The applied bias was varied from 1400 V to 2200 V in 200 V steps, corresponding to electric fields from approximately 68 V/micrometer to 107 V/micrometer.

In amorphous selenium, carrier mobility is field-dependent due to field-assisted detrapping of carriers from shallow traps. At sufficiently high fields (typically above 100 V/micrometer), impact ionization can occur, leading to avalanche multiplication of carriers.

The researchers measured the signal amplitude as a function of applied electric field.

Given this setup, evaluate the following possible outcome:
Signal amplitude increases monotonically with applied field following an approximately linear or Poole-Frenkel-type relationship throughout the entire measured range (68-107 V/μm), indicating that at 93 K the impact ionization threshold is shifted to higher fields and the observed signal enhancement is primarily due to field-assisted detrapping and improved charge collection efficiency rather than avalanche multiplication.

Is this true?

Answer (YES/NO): NO